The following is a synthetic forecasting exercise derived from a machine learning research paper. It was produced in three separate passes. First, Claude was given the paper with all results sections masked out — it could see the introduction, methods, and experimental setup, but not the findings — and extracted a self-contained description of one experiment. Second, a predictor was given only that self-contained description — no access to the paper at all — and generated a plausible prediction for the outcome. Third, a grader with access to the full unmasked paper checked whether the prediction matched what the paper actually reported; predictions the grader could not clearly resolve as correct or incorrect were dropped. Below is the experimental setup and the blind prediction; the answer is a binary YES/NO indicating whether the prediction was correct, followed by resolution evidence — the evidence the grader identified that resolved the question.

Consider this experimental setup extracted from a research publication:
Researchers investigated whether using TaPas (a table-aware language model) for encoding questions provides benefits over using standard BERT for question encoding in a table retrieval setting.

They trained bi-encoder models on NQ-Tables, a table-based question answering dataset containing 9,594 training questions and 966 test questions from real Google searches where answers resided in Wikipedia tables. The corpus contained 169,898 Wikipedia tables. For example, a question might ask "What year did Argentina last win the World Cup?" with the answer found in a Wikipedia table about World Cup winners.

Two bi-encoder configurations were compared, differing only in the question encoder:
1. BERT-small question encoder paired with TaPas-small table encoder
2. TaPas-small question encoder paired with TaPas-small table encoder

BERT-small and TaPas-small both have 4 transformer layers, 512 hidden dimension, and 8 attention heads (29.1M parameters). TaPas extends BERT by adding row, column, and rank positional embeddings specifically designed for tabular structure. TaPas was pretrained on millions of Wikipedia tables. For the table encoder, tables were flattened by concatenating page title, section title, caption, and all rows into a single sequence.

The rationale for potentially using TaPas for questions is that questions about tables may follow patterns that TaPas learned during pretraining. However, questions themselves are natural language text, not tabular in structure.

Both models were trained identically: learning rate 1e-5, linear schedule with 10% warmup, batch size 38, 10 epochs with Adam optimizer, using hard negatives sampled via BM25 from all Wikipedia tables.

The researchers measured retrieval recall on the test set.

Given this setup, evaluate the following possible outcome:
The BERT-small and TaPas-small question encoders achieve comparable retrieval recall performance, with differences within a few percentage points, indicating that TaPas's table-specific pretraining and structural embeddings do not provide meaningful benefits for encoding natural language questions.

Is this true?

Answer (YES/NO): NO